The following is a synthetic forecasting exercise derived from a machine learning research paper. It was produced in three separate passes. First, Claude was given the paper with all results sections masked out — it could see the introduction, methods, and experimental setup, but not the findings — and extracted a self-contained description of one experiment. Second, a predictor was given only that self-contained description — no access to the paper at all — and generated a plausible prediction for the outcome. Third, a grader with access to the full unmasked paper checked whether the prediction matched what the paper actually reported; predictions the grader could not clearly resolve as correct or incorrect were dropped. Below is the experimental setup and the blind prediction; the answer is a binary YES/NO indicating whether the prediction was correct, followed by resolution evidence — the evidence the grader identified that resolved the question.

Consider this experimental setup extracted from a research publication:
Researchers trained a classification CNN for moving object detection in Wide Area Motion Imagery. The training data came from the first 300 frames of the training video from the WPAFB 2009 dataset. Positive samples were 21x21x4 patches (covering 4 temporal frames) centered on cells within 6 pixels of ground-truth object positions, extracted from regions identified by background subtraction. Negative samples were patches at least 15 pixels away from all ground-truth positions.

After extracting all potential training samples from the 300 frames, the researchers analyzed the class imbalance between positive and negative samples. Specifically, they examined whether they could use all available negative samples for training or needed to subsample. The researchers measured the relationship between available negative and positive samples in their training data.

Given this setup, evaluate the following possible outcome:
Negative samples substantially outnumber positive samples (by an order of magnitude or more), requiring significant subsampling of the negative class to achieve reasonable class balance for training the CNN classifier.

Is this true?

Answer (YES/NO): NO